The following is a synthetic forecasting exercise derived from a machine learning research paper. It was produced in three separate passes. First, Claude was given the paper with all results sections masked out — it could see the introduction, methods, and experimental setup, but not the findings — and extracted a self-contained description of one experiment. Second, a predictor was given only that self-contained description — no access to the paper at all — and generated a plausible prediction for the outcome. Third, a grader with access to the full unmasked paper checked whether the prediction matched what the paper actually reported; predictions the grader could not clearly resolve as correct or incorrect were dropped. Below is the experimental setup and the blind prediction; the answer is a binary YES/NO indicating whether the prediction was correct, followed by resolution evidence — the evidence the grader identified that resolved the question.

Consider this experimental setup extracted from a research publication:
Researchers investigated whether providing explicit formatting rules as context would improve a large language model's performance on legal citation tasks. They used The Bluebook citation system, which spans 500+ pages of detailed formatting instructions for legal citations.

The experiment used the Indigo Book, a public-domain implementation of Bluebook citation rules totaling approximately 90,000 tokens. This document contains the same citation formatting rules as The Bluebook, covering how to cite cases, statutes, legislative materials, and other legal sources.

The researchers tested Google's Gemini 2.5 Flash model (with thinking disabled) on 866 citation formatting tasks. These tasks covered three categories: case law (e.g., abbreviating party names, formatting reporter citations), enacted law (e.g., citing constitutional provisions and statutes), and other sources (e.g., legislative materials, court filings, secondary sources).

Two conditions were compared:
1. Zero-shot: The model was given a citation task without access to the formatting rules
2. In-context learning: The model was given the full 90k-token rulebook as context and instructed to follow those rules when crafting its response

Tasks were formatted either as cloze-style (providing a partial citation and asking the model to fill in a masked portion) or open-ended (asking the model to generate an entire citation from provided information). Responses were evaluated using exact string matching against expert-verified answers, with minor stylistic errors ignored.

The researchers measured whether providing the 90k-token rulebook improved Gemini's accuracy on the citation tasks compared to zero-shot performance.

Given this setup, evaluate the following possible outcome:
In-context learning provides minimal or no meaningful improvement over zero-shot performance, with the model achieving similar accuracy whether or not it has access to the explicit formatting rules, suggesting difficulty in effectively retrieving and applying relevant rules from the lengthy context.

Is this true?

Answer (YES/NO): YES